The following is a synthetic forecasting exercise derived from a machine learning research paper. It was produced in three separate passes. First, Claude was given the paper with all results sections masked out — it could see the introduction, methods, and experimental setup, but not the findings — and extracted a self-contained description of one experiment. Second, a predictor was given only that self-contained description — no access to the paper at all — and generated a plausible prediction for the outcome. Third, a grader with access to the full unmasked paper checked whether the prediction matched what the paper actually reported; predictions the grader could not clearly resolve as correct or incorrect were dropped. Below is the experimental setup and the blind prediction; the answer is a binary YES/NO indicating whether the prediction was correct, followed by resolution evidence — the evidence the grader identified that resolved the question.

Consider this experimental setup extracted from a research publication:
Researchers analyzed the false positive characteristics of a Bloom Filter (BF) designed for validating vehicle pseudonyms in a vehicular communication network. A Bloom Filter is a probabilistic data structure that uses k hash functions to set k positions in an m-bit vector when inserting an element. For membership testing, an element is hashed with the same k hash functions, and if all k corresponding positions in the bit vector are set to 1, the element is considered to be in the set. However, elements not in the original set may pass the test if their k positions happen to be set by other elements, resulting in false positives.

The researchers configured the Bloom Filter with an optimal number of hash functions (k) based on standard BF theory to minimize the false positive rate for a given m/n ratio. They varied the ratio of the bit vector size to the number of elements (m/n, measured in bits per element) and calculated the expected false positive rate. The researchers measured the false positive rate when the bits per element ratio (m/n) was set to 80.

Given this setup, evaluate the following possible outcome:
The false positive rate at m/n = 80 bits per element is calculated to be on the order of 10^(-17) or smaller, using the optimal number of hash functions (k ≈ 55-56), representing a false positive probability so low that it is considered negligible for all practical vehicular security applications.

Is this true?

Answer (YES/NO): YES